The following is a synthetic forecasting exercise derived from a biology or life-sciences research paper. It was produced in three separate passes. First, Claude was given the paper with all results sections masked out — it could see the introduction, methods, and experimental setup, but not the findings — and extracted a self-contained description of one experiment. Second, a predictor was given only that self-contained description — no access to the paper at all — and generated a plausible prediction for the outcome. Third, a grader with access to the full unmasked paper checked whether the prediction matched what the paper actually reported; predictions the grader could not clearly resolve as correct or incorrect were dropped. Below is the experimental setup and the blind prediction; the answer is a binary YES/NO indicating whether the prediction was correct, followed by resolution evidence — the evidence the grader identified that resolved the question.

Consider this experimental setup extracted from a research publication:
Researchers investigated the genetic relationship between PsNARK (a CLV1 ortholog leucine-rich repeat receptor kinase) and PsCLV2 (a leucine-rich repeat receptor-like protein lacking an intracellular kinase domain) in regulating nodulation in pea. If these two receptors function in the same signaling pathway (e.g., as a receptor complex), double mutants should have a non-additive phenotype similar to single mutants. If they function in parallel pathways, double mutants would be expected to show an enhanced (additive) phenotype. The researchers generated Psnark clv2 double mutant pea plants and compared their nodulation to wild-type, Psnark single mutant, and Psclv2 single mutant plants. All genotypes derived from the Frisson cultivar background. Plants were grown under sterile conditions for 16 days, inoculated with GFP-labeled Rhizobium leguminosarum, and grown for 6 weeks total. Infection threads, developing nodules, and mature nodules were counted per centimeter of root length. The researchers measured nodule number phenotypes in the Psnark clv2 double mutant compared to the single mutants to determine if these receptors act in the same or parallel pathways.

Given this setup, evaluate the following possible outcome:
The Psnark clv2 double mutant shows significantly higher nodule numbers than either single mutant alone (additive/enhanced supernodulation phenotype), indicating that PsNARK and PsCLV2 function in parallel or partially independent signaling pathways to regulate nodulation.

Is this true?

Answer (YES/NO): NO